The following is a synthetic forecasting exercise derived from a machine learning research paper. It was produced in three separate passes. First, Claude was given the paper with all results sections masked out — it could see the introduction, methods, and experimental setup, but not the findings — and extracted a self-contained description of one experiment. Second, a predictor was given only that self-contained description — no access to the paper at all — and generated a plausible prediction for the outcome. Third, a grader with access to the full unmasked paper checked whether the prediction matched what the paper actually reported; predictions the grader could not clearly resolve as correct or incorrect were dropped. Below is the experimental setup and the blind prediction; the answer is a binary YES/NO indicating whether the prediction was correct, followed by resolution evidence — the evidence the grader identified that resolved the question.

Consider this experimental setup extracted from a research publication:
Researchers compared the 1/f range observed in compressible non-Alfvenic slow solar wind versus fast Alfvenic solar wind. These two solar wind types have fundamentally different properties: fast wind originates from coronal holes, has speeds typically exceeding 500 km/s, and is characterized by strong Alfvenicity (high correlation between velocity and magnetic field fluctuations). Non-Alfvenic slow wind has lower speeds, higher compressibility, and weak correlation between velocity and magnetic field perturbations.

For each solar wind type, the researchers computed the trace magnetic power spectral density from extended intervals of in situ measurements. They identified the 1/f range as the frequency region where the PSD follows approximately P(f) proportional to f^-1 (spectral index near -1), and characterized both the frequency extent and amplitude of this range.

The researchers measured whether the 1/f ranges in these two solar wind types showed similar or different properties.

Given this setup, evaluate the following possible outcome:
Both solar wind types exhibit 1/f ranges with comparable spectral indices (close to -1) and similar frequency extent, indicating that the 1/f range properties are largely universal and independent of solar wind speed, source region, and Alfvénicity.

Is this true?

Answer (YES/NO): NO